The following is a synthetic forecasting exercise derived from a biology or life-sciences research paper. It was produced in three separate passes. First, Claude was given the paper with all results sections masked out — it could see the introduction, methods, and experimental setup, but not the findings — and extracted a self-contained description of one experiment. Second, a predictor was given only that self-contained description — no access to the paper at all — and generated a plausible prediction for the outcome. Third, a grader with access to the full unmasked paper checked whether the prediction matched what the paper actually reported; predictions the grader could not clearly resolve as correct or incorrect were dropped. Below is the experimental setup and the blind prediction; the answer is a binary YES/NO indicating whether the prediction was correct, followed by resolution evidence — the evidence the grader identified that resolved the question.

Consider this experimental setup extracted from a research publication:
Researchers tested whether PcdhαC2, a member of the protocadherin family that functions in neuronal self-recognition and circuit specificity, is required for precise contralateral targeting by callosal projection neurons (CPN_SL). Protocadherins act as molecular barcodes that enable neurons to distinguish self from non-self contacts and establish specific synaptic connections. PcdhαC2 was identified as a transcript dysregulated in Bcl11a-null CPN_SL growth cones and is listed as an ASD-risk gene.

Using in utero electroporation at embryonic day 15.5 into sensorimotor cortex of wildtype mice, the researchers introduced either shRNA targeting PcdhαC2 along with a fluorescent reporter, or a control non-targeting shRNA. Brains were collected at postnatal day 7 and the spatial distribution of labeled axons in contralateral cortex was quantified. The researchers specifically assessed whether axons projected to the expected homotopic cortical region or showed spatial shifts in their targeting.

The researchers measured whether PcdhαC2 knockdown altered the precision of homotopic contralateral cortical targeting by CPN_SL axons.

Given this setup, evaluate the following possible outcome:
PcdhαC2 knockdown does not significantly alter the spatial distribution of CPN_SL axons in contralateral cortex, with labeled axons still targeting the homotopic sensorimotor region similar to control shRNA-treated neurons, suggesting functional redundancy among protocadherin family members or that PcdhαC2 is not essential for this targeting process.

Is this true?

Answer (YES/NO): NO